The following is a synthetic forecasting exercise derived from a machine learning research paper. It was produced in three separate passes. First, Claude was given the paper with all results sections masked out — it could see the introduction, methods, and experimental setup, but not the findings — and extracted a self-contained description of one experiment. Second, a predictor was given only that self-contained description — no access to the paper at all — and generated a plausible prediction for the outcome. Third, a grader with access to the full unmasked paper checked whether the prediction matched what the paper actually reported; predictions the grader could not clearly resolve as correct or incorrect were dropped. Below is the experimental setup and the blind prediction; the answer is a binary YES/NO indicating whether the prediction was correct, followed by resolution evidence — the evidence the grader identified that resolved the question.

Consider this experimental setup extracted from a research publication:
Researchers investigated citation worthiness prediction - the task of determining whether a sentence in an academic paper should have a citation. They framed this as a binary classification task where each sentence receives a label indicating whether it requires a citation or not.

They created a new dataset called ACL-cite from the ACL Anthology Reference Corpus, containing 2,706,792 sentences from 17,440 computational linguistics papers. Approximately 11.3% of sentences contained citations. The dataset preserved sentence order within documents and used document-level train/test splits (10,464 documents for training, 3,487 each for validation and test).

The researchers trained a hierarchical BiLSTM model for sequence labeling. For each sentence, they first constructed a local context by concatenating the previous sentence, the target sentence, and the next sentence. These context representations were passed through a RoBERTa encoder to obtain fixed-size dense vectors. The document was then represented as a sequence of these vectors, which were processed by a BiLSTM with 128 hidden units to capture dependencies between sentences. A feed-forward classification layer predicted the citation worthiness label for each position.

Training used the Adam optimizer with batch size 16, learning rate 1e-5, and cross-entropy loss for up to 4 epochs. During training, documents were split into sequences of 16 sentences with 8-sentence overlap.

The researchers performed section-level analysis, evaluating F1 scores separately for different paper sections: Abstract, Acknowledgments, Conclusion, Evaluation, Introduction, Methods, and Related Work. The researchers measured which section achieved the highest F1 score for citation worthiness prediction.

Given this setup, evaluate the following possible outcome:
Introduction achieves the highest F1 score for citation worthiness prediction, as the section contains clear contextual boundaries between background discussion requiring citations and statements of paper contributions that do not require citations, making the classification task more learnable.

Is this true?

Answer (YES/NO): NO